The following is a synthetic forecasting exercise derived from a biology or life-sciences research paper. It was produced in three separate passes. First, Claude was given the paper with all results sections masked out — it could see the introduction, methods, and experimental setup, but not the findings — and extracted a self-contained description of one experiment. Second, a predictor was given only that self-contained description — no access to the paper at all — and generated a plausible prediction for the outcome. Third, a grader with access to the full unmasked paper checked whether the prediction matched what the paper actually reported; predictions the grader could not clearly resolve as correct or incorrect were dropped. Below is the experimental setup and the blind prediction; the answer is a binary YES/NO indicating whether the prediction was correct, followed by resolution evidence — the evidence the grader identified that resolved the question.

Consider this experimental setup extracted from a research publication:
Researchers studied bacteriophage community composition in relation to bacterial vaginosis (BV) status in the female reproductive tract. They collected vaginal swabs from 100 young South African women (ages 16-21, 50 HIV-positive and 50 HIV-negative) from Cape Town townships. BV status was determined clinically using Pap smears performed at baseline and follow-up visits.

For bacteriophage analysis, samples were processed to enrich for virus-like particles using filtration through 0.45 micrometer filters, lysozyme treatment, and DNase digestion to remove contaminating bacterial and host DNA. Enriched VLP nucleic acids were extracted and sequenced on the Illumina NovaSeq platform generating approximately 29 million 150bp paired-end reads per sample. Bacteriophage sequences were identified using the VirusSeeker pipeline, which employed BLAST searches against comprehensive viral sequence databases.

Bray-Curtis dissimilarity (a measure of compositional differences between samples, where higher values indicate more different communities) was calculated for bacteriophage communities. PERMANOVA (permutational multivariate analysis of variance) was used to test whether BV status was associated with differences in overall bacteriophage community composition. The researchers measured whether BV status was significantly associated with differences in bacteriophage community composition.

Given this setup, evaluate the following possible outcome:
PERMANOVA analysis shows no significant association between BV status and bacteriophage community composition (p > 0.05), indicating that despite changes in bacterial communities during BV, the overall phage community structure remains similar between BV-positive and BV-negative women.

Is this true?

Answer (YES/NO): NO